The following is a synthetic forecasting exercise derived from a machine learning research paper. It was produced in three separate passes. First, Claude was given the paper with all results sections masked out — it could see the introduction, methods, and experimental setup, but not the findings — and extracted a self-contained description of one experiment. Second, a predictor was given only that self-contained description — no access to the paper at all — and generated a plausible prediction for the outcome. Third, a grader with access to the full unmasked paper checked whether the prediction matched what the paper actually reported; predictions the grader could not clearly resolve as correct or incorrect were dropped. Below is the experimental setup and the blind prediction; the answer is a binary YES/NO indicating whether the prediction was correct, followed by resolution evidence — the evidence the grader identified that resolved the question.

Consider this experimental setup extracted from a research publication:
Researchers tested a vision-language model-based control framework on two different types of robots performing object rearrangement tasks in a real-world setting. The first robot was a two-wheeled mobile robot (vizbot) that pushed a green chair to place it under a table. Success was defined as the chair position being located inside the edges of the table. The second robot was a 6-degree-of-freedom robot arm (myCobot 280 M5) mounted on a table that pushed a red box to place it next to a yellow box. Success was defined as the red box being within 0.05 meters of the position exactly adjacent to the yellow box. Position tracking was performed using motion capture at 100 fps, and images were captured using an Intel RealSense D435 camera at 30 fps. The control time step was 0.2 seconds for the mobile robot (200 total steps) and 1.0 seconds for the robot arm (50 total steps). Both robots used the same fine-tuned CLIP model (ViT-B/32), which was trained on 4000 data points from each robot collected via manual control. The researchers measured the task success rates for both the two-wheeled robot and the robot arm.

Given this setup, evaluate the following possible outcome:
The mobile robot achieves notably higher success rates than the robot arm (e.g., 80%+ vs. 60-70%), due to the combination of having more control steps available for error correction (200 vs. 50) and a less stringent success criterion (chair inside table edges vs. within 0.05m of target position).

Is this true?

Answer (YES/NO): NO